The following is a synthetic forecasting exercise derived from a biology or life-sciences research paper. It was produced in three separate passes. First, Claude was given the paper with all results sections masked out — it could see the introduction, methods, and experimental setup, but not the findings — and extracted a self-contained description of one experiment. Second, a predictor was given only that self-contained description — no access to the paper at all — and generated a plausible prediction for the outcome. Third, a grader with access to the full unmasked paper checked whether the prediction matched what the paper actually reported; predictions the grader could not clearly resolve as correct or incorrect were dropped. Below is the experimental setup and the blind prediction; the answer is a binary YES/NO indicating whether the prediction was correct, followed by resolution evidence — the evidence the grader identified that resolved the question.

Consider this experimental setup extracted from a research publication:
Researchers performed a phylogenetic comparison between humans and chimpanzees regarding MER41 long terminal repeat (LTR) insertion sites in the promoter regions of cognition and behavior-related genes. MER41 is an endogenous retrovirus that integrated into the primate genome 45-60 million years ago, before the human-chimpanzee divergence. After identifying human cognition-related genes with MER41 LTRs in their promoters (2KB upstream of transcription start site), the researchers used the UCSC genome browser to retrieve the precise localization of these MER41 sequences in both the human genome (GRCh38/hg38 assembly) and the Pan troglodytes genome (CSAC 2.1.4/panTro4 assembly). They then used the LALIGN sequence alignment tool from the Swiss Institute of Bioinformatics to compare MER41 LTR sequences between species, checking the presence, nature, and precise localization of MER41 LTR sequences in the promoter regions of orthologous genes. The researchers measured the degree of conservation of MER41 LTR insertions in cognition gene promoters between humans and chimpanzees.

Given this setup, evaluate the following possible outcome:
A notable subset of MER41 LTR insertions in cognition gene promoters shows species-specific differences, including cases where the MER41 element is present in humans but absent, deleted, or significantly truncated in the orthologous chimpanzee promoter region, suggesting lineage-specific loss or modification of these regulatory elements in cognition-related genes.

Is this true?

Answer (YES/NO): YES